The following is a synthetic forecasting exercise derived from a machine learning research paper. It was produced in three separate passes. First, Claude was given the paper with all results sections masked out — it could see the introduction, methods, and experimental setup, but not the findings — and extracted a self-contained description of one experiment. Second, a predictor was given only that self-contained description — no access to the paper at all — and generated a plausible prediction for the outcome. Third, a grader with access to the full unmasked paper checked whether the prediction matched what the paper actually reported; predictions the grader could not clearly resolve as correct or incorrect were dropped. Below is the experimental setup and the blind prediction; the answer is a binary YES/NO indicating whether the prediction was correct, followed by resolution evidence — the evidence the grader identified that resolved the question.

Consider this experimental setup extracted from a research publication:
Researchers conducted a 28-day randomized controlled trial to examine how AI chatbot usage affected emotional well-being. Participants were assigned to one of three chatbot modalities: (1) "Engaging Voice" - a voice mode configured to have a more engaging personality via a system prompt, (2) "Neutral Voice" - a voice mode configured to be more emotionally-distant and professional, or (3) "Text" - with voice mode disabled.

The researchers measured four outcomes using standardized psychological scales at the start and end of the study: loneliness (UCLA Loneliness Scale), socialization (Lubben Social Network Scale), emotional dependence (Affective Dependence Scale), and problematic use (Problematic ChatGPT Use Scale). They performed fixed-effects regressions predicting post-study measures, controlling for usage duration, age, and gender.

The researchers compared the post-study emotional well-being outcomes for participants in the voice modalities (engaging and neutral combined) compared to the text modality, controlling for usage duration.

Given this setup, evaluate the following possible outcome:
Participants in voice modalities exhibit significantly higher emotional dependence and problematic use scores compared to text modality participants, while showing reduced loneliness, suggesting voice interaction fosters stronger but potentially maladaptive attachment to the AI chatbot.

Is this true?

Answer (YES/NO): NO